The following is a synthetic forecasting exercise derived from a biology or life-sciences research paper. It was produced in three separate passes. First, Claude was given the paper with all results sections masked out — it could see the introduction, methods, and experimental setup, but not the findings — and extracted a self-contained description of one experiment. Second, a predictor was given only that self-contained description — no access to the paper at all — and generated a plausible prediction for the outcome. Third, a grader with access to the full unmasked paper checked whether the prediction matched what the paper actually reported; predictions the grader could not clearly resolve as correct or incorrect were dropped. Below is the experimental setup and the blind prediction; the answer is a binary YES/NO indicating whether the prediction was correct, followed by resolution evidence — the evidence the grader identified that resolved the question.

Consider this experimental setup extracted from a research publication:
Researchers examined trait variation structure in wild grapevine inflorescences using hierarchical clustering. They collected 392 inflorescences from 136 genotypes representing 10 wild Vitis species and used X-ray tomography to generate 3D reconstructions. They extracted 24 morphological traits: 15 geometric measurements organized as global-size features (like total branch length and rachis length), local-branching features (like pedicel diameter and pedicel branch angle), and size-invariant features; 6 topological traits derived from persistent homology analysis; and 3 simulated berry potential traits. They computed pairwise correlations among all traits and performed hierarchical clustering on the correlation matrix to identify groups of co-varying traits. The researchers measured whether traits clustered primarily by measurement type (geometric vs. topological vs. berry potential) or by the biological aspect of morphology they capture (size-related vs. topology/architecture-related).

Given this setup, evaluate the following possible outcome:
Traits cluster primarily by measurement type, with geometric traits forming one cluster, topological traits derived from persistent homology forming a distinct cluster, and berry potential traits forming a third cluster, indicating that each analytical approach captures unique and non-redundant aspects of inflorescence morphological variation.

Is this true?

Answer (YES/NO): NO